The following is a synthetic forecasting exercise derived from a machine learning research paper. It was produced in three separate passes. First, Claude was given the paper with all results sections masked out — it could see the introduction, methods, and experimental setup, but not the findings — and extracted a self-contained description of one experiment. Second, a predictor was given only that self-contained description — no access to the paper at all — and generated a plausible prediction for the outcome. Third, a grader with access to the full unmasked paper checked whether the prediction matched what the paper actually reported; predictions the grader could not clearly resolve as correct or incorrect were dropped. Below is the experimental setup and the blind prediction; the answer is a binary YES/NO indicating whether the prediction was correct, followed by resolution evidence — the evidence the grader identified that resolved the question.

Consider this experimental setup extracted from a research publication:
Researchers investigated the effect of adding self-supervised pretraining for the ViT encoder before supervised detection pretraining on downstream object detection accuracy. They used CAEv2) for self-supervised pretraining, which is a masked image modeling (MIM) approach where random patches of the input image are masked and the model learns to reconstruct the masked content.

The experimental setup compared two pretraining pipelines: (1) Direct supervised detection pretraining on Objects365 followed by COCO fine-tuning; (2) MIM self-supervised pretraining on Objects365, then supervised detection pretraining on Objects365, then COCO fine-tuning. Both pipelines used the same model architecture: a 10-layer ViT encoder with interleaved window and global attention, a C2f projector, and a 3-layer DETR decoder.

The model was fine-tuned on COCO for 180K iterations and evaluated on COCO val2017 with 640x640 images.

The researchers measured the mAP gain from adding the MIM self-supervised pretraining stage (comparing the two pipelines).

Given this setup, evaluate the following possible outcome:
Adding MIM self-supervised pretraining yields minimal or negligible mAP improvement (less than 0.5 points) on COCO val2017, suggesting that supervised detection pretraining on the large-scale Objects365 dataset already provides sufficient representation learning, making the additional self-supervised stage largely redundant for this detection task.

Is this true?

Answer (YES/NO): NO